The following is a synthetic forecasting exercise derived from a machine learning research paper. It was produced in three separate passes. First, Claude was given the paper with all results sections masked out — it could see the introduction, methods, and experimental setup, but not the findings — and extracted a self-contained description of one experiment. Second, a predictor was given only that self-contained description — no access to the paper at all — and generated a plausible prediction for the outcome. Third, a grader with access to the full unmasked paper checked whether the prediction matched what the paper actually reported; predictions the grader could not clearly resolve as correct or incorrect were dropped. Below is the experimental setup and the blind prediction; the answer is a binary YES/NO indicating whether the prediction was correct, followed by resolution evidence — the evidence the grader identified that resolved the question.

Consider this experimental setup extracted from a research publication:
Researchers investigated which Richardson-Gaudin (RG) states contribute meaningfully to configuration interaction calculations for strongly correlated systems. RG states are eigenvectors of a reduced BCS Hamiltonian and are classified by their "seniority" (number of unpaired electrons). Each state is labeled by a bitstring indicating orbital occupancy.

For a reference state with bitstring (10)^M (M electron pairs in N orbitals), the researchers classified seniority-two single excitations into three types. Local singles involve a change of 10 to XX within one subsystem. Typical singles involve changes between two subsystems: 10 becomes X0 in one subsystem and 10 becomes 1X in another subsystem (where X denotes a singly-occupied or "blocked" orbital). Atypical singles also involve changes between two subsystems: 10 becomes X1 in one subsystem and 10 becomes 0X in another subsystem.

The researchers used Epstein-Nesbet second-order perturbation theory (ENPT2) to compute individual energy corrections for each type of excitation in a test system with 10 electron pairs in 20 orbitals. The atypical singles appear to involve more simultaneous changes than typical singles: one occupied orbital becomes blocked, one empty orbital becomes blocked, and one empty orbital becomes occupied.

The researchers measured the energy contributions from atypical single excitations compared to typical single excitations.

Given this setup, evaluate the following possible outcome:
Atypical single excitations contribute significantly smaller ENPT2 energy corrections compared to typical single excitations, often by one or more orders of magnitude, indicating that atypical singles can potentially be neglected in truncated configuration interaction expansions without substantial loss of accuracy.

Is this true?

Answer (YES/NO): NO